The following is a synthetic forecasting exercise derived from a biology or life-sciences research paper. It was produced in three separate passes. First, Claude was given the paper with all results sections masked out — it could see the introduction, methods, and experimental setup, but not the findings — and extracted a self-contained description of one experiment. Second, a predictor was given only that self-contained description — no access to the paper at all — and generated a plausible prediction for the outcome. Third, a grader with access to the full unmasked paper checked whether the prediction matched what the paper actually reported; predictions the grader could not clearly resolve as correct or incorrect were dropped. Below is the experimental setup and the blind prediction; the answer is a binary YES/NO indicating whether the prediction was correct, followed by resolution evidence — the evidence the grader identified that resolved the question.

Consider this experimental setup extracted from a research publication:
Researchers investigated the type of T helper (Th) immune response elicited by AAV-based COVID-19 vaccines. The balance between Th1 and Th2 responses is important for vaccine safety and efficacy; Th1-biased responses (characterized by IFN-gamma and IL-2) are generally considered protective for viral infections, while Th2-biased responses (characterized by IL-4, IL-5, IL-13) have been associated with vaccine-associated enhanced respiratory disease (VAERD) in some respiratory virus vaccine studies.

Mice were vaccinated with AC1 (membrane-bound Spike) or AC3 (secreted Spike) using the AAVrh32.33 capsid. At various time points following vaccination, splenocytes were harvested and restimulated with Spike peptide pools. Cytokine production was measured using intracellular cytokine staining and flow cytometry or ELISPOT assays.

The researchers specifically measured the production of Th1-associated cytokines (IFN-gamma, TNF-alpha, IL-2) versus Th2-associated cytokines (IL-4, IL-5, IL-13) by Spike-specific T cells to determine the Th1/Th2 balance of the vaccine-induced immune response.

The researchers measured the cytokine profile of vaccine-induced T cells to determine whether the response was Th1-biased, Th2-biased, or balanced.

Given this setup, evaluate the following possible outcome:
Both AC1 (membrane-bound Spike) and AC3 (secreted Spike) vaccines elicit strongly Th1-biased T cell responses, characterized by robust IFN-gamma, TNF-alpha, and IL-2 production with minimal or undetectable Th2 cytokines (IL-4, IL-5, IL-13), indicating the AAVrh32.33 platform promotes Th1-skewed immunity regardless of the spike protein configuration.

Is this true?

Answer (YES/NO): NO